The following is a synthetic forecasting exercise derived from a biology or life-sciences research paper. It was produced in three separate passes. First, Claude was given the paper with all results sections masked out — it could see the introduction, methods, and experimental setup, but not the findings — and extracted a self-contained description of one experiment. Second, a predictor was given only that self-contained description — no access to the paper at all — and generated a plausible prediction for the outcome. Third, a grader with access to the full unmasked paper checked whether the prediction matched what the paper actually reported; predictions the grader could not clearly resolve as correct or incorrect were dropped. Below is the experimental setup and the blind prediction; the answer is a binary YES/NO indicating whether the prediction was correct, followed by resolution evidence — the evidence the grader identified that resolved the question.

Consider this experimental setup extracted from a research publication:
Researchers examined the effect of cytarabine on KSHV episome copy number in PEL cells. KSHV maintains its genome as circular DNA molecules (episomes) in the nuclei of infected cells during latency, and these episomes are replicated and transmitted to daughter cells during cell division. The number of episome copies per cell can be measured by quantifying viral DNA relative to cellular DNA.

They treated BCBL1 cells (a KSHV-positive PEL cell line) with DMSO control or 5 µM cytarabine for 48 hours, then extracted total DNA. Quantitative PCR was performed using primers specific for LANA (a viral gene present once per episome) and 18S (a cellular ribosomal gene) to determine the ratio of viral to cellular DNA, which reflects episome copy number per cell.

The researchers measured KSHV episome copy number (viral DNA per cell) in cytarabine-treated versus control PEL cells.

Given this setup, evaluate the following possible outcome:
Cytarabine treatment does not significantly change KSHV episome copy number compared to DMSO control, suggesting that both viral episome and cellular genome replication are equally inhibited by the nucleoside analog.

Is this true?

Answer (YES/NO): NO